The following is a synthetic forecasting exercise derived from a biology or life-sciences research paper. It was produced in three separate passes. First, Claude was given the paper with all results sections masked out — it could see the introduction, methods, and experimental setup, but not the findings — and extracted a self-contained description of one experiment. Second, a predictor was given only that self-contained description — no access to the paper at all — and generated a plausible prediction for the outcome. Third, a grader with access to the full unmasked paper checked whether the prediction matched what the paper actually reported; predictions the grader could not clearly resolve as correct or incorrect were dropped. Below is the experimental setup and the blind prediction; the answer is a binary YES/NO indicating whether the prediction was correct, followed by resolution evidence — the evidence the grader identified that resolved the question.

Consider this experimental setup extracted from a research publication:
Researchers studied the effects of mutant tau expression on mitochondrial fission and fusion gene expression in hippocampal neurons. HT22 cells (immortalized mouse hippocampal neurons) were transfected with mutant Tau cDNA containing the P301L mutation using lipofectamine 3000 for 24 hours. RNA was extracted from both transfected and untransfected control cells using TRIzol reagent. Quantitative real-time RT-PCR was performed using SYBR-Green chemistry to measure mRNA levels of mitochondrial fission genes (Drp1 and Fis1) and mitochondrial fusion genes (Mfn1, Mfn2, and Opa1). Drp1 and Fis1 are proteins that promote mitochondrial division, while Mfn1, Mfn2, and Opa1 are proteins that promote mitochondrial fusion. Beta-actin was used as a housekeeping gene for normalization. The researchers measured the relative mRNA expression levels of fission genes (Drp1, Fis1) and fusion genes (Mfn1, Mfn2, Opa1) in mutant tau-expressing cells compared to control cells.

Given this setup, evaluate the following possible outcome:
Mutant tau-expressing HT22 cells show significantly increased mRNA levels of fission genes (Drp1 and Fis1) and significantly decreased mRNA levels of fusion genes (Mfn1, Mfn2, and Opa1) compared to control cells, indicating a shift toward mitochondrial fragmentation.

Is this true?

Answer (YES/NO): YES